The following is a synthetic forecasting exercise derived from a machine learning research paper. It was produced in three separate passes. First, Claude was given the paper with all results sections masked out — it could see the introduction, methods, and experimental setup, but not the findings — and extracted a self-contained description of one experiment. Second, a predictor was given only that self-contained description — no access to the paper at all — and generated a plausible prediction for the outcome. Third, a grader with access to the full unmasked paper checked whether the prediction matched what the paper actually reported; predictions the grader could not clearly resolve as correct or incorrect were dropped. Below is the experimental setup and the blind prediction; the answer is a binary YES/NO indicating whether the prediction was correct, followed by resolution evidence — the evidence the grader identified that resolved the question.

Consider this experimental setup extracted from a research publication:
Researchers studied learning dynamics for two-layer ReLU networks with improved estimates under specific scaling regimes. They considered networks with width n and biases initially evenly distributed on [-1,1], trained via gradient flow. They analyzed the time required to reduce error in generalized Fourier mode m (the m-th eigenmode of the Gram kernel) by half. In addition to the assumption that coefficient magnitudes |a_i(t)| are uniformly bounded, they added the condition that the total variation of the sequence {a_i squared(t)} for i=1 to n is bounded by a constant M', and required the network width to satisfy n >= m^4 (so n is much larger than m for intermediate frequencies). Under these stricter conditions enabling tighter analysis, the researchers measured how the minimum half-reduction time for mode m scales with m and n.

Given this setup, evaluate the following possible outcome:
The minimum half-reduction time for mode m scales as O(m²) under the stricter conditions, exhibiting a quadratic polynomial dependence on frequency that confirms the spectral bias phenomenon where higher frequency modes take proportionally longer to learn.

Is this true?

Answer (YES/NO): YES